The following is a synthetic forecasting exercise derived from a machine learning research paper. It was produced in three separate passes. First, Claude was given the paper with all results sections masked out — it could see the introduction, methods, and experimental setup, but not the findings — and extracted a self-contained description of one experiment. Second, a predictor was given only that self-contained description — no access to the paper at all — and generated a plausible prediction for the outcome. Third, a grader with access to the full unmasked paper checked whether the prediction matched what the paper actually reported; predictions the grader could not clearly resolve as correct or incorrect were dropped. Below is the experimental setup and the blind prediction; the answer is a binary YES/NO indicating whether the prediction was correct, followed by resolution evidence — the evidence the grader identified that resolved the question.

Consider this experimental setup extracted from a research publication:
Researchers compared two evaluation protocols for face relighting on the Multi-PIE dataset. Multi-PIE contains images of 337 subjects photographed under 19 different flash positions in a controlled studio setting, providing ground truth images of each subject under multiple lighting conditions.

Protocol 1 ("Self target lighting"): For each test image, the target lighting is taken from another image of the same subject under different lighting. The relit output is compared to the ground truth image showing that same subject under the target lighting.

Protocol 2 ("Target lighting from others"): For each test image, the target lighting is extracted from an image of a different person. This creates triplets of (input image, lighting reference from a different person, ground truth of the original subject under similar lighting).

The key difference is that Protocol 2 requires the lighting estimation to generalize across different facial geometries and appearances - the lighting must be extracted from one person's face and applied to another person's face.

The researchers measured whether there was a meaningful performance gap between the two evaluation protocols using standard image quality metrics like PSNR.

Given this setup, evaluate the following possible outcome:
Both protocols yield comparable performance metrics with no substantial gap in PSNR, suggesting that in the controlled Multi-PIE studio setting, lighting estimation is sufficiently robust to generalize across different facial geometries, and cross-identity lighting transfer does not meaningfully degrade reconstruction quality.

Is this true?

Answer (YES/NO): NO